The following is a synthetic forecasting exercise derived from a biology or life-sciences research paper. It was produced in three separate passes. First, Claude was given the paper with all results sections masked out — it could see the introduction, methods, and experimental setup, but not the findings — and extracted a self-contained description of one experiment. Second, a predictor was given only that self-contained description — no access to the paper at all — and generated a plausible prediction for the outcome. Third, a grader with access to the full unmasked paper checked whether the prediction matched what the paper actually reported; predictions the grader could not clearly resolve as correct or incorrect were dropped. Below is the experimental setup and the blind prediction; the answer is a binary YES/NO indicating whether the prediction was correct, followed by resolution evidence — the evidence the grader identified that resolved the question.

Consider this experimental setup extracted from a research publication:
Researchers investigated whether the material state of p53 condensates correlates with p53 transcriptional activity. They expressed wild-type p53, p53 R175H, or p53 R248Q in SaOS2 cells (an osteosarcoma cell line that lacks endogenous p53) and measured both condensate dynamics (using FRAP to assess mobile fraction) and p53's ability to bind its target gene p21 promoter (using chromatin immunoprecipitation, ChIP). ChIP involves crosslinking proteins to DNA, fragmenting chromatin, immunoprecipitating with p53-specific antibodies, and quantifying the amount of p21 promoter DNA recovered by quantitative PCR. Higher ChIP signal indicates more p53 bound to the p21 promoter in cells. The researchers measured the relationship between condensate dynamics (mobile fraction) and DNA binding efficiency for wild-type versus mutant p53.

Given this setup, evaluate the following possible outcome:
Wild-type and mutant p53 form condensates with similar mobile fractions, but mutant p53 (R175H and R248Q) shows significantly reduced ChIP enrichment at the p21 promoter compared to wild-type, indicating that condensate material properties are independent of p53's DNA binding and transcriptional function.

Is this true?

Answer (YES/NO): NO